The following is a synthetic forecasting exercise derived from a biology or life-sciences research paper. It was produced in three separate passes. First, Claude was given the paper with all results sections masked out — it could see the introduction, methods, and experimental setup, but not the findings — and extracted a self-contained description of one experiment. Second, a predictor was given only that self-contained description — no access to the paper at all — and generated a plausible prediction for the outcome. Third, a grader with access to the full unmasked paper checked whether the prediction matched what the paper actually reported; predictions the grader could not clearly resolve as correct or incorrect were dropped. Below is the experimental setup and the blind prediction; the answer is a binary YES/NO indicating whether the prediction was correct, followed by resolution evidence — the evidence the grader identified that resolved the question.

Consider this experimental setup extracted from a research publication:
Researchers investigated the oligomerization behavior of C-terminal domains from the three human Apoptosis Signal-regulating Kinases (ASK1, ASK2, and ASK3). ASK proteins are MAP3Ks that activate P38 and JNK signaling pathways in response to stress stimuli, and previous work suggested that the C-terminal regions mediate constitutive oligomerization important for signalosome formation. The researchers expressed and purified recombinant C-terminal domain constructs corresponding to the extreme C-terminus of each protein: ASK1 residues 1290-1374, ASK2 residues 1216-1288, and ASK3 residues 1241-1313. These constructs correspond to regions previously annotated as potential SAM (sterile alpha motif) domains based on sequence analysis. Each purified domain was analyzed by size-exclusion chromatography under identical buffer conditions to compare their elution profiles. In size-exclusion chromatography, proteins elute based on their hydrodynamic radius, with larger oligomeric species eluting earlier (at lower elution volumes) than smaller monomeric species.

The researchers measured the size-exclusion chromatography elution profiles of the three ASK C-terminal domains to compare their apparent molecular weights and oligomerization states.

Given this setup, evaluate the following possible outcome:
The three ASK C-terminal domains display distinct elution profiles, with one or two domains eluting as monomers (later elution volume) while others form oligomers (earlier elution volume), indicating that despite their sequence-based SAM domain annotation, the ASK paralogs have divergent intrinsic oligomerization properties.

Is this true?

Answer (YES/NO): YES